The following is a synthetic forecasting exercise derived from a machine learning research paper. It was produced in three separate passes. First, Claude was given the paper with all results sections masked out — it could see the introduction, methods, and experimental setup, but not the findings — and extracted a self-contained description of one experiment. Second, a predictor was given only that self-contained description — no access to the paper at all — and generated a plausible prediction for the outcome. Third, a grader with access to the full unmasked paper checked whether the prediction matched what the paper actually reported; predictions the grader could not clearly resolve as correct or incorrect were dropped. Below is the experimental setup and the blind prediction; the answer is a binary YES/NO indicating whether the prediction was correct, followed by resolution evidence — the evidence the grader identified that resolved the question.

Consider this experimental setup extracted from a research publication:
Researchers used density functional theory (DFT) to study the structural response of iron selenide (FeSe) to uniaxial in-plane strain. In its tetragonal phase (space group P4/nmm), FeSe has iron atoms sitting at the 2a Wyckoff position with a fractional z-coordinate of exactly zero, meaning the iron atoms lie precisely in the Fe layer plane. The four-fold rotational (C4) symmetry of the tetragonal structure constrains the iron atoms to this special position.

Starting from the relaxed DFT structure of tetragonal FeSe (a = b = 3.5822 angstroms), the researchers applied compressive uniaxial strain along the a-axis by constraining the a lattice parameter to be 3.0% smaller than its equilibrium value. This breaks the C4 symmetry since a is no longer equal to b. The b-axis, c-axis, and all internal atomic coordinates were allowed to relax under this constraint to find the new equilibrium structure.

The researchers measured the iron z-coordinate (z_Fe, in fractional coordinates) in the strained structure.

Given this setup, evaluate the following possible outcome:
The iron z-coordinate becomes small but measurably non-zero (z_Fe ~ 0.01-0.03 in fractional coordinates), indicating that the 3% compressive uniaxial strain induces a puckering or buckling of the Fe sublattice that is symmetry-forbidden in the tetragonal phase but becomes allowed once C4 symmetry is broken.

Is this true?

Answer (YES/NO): NO